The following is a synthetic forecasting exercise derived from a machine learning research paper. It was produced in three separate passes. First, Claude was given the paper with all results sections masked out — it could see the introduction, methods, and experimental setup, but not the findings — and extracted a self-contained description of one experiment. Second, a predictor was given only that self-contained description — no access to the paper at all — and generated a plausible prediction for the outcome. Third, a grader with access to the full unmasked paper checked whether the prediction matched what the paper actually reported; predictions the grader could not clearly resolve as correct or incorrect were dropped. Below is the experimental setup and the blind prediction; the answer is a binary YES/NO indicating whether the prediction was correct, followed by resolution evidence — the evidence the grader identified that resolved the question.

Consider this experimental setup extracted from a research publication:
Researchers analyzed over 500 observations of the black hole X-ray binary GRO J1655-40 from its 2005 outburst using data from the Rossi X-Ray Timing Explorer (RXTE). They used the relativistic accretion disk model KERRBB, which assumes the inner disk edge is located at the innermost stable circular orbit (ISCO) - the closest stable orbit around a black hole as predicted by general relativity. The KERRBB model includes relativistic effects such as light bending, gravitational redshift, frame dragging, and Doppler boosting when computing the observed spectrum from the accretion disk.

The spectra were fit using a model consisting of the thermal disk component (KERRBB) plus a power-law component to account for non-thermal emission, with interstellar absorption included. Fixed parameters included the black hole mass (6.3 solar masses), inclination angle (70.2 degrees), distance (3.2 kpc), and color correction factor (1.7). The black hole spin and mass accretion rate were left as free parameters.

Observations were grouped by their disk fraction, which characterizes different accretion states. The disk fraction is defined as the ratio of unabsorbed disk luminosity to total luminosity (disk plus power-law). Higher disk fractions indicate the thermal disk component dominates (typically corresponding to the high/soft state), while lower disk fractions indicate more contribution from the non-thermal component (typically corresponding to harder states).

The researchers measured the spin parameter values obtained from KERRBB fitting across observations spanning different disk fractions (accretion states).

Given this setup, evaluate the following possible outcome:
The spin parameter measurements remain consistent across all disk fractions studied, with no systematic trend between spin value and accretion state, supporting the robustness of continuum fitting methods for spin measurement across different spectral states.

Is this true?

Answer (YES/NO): NO